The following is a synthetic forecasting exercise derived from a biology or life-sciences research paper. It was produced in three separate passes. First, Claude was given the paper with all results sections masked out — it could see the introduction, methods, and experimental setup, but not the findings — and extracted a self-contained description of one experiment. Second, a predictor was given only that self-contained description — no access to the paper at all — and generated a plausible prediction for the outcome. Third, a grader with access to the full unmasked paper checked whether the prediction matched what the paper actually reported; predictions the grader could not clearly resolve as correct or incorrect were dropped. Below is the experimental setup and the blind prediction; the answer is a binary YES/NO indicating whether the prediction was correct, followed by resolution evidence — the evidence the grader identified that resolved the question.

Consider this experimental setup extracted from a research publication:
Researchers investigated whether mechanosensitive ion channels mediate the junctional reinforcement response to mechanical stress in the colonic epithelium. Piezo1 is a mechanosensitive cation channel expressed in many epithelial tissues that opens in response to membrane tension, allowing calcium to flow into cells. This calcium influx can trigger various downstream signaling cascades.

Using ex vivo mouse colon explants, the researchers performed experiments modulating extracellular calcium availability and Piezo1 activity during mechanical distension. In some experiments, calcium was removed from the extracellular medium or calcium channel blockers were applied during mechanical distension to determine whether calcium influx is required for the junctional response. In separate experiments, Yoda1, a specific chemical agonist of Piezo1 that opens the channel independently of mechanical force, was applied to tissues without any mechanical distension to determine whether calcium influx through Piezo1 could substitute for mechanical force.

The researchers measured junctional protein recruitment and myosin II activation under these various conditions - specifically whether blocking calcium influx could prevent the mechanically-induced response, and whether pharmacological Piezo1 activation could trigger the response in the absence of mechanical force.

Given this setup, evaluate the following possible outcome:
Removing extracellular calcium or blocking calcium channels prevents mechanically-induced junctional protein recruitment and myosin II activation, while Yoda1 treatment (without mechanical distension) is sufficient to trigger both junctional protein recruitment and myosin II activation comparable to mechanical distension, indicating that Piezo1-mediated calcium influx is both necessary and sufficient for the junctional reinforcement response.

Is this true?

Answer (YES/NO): YES